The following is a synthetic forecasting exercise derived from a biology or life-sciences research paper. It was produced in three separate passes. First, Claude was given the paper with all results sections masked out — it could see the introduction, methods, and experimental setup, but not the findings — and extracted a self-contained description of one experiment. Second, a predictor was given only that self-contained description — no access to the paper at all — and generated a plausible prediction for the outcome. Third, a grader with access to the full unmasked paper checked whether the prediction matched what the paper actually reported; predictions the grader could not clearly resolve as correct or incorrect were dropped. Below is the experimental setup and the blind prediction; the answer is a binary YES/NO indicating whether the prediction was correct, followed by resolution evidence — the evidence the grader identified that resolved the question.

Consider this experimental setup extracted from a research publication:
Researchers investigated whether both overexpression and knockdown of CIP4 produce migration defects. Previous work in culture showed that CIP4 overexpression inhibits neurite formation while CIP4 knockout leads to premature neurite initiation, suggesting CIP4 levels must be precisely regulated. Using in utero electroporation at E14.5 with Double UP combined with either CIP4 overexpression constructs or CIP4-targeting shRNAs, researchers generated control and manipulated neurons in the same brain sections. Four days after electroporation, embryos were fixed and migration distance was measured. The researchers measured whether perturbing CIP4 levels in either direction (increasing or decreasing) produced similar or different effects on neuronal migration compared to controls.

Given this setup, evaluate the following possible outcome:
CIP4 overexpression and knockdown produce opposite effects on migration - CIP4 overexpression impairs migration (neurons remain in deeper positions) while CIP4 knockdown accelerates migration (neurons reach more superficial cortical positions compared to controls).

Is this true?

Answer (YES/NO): NO